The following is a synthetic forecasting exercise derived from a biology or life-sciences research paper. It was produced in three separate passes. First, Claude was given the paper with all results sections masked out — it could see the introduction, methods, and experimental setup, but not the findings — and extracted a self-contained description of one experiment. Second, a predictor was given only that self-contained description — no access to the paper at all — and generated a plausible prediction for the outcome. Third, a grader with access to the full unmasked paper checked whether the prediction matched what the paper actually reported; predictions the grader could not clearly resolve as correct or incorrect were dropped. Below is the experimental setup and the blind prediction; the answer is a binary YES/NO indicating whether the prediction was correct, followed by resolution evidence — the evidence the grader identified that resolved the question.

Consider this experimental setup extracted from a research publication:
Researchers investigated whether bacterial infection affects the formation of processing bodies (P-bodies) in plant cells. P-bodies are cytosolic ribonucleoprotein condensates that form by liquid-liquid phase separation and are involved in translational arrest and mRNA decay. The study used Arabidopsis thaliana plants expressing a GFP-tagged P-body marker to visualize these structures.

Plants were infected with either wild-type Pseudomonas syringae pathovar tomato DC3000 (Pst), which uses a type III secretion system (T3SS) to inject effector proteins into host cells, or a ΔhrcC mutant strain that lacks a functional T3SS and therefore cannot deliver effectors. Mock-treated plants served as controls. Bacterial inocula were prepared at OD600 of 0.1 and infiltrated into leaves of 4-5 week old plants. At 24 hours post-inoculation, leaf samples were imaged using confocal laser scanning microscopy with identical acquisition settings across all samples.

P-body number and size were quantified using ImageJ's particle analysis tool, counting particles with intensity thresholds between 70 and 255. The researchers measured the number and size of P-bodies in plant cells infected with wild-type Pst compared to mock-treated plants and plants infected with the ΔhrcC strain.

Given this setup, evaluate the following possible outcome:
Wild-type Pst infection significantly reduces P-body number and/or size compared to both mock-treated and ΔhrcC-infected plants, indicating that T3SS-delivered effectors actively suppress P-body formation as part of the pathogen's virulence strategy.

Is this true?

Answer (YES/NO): NO